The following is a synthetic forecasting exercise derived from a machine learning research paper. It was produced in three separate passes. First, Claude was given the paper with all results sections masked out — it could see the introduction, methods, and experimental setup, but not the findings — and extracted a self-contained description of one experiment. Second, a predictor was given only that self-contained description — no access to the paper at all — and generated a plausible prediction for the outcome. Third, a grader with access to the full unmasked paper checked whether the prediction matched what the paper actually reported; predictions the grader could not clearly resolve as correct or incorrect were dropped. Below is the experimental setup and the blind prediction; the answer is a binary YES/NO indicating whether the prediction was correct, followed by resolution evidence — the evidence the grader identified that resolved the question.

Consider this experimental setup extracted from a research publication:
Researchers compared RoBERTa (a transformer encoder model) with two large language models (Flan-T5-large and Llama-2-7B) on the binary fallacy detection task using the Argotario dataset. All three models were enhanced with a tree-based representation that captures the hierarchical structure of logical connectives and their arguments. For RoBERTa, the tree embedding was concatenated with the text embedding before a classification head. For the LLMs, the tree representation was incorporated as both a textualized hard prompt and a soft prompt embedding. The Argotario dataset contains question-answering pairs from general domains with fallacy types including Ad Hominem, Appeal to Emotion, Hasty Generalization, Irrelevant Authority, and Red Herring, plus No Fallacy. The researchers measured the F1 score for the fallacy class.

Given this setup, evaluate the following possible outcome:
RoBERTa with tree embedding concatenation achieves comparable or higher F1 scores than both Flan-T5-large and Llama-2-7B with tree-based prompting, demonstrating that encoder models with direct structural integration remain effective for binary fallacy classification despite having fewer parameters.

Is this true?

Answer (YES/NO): NO